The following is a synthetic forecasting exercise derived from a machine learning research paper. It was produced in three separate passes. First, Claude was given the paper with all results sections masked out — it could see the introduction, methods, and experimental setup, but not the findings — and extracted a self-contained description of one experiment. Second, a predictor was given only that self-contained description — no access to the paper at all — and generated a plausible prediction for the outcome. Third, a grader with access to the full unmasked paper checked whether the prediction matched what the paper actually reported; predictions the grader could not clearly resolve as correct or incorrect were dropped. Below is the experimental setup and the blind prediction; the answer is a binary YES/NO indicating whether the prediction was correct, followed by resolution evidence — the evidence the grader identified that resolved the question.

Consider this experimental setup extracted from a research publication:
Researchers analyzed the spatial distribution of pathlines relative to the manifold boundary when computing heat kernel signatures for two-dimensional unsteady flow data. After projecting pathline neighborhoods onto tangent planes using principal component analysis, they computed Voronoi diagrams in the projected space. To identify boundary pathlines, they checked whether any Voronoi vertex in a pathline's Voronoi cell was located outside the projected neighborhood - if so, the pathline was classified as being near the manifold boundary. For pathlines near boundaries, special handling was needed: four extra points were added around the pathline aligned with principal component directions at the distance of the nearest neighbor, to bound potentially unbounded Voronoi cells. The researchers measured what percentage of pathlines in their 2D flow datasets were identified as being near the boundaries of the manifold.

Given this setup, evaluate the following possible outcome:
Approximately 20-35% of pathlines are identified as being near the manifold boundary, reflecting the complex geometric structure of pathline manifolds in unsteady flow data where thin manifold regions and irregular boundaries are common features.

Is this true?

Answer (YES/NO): NO